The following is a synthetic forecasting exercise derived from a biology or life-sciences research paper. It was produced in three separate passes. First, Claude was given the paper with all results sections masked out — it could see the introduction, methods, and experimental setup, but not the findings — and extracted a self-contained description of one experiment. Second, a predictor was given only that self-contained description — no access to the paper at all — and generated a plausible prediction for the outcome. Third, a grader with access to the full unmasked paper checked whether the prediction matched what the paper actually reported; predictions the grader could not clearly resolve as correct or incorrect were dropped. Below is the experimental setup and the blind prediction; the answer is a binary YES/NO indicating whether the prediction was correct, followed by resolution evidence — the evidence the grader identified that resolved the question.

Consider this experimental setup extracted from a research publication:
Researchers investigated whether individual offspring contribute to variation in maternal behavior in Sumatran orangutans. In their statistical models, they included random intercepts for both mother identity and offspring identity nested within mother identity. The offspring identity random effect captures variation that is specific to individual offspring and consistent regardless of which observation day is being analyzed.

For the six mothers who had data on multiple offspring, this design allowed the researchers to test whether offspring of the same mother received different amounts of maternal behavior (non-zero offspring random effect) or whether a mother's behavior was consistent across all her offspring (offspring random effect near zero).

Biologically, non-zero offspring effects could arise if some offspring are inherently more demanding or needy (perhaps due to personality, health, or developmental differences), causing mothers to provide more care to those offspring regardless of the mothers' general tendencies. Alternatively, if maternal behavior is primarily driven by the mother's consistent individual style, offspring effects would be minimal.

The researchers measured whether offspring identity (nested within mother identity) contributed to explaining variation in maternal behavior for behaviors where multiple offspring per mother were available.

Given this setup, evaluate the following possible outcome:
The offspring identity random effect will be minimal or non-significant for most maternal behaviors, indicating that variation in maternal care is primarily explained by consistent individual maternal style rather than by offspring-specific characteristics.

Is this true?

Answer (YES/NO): NO